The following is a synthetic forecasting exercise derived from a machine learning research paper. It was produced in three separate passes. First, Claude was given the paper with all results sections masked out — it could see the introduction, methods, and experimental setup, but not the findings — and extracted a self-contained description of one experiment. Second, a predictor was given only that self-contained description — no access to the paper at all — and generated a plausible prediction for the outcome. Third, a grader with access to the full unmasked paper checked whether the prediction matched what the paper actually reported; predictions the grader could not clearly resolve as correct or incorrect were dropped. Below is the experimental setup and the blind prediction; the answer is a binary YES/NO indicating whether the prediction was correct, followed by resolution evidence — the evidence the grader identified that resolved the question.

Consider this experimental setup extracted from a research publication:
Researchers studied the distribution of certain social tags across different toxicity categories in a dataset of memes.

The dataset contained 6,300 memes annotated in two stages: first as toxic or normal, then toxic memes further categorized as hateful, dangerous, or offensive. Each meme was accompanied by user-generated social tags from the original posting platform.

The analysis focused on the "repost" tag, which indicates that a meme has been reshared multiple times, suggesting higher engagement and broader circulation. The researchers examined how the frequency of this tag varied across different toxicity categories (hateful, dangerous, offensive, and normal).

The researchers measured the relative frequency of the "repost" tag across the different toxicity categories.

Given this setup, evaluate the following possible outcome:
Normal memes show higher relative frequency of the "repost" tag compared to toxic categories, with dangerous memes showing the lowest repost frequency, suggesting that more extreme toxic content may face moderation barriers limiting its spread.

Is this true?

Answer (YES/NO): NO